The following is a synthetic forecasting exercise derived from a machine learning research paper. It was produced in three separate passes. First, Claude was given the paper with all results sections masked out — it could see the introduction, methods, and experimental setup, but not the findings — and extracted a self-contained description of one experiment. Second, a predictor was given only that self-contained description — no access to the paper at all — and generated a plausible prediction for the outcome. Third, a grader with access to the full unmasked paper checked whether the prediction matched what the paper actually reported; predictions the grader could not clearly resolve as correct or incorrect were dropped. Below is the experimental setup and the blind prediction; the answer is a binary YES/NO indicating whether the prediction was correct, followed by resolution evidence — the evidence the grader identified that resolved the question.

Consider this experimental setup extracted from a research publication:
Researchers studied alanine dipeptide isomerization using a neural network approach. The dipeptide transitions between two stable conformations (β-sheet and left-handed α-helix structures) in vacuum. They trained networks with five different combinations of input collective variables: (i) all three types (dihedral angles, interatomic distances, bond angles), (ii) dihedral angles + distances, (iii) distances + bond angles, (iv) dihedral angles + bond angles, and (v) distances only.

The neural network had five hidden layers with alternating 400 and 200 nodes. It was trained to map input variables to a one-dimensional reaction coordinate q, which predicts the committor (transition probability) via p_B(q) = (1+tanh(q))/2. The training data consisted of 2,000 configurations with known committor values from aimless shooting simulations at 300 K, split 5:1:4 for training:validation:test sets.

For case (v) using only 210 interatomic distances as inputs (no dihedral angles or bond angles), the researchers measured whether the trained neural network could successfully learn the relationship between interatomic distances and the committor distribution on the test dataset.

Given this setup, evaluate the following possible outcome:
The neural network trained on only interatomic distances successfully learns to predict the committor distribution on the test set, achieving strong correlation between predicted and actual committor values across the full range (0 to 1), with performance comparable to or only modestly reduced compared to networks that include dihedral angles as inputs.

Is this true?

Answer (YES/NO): NO